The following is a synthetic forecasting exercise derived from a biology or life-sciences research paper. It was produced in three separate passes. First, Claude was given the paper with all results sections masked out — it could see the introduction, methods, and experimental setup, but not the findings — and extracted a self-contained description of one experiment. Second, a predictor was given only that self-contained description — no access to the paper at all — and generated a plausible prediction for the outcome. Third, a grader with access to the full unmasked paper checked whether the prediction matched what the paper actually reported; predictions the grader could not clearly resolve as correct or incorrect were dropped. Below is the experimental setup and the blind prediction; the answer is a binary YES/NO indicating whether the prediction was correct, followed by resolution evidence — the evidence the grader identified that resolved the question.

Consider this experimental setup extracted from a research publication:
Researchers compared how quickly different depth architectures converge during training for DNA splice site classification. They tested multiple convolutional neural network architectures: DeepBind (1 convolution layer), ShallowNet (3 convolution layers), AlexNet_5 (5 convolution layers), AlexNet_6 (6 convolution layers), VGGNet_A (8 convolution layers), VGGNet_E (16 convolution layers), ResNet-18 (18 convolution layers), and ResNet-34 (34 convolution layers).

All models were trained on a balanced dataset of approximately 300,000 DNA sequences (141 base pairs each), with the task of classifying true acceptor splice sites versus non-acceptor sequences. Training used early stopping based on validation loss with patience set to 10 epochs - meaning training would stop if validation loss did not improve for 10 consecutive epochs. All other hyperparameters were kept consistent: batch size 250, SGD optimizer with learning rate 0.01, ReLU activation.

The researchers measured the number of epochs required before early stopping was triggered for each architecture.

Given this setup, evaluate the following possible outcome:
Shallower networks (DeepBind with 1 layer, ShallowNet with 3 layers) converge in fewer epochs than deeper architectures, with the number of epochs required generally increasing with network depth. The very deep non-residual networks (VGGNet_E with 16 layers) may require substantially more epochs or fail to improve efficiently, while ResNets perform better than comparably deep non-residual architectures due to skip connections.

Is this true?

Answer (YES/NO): NO